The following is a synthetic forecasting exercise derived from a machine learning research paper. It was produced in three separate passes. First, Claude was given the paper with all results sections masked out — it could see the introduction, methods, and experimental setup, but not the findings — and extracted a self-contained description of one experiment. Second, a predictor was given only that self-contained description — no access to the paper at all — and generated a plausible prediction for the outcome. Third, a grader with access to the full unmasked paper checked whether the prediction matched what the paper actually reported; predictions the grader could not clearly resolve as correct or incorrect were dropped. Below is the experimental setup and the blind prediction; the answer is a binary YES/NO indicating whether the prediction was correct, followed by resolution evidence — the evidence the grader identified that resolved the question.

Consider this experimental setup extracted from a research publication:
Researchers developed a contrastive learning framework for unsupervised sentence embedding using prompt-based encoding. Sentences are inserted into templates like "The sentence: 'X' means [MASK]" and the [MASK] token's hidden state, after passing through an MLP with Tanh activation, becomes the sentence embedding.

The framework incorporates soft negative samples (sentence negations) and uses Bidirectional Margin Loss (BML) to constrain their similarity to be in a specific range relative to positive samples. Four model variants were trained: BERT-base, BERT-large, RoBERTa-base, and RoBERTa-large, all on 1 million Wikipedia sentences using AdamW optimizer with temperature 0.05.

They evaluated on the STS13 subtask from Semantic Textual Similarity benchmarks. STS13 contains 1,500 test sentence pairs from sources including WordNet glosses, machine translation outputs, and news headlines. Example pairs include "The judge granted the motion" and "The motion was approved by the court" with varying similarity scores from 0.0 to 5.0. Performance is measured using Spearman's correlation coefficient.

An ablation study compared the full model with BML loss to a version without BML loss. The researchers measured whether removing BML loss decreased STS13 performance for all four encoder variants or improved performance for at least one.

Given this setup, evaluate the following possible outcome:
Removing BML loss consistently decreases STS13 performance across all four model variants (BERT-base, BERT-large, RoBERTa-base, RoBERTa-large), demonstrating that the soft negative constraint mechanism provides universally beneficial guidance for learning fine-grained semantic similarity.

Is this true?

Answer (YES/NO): NO